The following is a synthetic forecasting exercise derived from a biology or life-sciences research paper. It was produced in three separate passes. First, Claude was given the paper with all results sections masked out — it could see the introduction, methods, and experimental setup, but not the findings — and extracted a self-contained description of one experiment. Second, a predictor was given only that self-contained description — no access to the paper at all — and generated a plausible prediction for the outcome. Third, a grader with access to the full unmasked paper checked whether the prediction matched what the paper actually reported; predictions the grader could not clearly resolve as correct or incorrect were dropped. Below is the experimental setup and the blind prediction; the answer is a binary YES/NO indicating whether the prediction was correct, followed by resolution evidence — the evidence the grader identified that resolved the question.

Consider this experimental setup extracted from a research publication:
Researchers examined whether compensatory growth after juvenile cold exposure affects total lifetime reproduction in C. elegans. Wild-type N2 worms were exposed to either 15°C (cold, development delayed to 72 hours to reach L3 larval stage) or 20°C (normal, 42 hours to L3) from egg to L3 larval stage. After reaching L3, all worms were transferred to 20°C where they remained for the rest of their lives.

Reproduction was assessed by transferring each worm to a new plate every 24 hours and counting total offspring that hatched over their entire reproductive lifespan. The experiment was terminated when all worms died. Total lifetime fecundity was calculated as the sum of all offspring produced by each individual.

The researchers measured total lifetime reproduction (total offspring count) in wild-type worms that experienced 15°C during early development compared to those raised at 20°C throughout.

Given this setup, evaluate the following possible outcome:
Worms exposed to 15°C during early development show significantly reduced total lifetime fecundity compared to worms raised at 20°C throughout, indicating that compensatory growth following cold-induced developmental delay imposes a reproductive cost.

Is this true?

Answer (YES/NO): NO